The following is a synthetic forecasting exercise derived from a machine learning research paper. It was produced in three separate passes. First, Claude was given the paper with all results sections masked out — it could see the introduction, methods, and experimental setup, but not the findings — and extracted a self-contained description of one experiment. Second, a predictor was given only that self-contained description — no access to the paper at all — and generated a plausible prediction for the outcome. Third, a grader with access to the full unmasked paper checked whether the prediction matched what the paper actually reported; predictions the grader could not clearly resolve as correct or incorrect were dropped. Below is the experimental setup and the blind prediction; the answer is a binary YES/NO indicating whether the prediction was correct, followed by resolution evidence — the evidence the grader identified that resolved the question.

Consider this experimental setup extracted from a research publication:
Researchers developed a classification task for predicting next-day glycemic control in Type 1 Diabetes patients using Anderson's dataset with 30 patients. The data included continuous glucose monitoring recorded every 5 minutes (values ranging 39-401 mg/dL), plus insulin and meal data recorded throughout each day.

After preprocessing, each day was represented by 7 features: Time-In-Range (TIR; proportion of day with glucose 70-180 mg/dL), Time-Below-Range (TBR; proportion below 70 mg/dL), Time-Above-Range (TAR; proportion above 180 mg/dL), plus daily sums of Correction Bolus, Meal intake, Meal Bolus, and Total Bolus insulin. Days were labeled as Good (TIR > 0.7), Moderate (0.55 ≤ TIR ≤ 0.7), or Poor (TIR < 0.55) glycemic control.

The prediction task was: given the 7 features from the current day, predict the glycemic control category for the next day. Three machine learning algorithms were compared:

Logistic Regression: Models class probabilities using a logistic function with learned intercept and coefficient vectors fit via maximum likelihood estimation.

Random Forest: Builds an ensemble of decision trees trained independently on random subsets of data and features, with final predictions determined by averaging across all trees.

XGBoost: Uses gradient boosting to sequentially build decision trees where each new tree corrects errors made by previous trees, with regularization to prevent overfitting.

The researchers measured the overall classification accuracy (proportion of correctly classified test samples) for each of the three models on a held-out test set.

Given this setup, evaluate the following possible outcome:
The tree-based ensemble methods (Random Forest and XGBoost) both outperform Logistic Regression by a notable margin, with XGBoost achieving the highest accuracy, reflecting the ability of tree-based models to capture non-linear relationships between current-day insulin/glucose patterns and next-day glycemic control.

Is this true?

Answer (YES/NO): NO